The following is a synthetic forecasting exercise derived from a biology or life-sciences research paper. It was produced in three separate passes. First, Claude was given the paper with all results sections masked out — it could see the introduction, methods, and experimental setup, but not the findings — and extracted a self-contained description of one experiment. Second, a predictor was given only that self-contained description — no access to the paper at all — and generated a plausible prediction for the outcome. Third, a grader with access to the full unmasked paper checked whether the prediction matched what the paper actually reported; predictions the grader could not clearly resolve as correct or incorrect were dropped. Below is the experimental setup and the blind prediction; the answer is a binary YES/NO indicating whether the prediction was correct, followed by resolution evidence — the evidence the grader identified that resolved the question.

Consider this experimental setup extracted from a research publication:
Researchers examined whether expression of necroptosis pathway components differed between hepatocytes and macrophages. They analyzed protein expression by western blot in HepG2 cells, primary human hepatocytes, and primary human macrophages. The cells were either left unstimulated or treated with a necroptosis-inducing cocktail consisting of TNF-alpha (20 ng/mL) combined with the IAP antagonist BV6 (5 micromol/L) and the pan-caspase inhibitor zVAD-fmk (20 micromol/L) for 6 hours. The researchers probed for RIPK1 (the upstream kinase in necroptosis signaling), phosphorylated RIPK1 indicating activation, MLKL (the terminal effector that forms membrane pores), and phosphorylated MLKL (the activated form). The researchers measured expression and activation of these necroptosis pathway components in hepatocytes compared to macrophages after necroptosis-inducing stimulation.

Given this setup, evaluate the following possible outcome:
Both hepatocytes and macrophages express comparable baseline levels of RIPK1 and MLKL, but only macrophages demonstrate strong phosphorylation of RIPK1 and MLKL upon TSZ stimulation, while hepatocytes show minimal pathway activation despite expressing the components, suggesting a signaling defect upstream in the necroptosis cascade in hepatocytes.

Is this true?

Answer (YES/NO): NO